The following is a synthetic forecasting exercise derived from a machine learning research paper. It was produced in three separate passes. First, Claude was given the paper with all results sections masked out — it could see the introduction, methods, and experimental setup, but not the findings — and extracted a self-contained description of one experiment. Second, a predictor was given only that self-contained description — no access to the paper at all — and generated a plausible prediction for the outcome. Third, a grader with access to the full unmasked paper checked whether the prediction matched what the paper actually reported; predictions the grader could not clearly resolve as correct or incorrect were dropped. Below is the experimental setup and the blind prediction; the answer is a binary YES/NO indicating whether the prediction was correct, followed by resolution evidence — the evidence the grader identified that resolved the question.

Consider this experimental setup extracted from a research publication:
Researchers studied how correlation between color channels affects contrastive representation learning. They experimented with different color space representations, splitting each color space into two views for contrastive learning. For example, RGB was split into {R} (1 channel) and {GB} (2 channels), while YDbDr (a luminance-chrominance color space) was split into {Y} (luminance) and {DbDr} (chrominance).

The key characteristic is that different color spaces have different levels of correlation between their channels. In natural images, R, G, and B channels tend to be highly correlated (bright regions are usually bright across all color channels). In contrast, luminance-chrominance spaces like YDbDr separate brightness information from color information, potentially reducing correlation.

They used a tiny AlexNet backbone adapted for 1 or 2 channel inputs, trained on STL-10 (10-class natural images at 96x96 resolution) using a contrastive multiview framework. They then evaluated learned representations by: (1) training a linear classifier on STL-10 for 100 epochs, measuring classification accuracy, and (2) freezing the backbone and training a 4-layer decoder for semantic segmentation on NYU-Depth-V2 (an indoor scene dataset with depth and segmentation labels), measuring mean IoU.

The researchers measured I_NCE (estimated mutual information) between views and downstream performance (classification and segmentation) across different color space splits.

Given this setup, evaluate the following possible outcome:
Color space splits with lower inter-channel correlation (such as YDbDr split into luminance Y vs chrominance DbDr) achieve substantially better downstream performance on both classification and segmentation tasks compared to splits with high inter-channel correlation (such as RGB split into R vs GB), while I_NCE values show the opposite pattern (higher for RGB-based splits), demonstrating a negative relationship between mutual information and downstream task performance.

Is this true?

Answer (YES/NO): YES